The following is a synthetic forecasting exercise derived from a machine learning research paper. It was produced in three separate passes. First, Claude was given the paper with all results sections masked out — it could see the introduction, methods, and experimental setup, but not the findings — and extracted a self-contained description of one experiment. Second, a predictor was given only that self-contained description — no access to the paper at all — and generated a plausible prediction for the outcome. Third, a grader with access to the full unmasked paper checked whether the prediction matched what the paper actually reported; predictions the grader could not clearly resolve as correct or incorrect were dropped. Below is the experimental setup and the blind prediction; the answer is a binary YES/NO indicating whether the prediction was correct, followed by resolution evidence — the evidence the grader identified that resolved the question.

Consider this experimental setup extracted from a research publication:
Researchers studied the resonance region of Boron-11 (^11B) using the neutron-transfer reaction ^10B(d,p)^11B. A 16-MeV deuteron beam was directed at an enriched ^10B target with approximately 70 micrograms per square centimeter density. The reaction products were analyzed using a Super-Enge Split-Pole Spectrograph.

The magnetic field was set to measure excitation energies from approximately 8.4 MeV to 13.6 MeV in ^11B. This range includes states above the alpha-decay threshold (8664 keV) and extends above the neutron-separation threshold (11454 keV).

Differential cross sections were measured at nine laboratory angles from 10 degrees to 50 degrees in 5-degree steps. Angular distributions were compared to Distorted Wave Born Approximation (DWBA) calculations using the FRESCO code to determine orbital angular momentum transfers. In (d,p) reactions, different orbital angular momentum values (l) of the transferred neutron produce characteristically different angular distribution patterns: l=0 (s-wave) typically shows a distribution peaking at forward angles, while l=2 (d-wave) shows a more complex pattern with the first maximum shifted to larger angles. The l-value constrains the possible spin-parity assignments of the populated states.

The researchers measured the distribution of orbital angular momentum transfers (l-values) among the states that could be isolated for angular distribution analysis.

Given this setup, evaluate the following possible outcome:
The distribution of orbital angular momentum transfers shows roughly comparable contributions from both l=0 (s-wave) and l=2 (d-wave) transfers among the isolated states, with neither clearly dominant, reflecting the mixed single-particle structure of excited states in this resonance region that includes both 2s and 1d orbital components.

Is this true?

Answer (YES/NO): NO